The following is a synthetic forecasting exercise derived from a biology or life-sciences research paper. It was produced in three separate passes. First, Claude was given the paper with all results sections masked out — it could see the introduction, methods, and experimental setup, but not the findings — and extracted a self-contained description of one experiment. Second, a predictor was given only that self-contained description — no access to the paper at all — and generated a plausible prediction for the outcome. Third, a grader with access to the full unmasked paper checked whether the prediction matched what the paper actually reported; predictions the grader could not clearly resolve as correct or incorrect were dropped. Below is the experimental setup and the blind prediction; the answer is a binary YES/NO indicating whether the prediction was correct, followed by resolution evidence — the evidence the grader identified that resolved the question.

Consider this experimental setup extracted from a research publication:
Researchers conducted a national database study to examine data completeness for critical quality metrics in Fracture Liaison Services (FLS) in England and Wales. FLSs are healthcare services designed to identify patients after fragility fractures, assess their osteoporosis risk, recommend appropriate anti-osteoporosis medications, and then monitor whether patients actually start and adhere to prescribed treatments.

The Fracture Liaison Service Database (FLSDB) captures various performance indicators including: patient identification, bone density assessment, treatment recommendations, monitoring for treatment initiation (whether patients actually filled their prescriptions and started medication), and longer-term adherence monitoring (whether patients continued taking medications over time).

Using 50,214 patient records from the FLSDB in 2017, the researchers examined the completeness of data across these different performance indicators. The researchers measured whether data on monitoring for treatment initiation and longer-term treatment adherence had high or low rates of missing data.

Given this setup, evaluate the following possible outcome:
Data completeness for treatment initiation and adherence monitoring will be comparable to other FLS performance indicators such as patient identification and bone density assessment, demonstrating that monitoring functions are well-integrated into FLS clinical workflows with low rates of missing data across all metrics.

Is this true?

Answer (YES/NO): NO